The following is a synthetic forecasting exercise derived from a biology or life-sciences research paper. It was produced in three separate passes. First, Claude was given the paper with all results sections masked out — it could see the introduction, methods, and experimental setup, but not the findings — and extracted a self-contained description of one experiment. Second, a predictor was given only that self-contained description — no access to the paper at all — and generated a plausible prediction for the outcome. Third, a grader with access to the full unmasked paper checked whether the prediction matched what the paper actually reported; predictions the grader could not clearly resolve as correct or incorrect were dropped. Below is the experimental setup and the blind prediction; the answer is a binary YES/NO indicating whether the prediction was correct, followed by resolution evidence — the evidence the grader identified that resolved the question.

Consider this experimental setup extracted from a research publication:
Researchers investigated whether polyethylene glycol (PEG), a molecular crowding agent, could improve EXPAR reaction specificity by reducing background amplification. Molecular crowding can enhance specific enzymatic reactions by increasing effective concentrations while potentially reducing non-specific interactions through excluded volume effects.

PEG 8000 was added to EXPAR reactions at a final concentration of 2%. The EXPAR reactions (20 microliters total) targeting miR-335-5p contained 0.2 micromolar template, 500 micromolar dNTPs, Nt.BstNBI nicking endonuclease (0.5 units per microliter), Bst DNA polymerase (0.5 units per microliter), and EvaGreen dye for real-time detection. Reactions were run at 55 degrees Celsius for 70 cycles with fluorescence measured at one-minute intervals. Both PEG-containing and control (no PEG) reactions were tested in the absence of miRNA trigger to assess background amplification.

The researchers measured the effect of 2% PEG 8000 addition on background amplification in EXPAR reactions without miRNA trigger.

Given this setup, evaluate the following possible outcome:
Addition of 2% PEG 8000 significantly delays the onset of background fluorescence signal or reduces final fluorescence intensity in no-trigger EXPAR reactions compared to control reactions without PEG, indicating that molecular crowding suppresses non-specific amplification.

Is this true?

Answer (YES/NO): NO